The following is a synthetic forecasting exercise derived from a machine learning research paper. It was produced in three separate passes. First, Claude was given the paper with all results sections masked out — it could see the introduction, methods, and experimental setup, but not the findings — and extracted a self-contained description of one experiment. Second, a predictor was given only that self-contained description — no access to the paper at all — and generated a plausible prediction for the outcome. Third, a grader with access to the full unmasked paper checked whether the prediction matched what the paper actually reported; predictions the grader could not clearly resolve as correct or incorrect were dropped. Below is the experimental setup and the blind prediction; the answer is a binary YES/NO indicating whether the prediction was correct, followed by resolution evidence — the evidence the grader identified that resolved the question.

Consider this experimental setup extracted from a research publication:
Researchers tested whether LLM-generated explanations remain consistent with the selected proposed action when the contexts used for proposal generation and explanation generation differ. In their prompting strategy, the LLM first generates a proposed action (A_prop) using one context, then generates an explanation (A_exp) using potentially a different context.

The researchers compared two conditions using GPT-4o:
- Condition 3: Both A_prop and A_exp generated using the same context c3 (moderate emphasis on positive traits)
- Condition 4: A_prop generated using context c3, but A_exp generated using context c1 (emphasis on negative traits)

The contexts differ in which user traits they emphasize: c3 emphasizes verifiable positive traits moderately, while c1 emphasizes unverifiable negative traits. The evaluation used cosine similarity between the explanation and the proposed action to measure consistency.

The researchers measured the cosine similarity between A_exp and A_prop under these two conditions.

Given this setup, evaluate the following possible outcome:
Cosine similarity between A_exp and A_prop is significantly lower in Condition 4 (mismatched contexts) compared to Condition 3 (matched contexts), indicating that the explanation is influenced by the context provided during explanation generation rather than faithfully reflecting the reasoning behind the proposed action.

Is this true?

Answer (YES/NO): NO